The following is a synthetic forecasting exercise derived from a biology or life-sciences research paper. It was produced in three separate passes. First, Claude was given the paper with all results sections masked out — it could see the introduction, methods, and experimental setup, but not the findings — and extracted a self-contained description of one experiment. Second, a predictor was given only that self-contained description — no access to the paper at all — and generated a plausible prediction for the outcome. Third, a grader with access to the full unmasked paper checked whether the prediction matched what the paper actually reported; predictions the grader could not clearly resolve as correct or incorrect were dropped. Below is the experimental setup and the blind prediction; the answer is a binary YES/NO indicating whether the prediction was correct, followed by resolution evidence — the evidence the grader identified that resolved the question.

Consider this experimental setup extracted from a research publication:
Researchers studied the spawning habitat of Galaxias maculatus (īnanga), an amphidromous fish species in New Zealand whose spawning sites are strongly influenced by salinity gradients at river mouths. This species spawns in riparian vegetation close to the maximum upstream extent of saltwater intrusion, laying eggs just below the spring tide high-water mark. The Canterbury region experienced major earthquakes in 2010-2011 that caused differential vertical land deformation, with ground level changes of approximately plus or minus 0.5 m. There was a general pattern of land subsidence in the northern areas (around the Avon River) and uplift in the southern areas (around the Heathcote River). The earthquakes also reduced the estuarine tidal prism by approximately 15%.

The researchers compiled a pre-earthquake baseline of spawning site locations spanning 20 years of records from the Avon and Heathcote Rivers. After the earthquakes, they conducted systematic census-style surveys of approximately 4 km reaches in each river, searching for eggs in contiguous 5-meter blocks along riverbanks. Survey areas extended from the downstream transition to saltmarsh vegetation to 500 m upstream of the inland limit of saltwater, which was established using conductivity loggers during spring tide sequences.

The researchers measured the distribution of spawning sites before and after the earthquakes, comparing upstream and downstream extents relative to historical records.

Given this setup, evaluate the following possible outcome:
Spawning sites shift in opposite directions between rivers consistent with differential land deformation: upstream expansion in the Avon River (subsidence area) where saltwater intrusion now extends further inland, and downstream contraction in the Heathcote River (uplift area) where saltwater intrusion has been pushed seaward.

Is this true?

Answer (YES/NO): NO